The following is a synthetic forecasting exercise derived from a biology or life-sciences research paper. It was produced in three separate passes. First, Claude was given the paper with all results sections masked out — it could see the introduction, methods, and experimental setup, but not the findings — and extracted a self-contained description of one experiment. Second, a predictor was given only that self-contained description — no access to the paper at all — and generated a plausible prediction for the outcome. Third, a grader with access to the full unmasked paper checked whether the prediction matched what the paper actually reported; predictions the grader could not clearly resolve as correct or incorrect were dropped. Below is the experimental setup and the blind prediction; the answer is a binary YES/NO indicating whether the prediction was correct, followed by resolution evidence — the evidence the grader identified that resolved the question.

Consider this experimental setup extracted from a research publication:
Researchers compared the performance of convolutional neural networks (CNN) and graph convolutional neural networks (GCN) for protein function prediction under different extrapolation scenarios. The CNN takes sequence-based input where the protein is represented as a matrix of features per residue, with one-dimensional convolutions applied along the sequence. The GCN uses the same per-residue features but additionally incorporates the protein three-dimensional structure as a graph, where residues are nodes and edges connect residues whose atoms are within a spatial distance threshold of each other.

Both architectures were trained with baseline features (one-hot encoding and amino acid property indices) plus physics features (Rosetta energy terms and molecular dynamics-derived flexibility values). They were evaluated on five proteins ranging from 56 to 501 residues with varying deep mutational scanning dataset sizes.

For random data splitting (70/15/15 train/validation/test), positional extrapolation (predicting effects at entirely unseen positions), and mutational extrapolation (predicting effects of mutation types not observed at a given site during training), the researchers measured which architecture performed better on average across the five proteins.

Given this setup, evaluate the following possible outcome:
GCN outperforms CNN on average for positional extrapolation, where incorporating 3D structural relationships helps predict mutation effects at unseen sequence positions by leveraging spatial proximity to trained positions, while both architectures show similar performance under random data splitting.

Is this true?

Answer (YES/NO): NO